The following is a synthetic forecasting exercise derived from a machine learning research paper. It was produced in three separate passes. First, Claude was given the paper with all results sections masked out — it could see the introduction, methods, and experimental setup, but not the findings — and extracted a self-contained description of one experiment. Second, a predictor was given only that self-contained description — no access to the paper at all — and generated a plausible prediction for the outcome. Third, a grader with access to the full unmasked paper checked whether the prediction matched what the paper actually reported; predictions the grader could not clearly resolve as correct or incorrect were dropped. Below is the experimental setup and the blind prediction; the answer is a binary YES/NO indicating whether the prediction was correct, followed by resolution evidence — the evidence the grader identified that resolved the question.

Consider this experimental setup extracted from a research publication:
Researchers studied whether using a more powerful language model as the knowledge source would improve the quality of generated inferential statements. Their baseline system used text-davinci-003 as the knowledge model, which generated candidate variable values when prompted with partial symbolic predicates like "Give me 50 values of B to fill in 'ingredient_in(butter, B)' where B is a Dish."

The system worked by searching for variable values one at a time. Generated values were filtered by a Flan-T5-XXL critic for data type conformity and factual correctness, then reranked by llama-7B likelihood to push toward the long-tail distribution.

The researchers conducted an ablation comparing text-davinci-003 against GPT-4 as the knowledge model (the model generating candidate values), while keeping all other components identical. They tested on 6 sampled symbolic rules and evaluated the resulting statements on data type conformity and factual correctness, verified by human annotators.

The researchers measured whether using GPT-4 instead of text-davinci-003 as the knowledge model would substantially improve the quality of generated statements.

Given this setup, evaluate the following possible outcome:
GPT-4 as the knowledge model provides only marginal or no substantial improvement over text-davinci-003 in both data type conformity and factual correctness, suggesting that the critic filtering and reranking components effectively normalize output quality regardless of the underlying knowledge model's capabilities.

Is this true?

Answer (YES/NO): YES